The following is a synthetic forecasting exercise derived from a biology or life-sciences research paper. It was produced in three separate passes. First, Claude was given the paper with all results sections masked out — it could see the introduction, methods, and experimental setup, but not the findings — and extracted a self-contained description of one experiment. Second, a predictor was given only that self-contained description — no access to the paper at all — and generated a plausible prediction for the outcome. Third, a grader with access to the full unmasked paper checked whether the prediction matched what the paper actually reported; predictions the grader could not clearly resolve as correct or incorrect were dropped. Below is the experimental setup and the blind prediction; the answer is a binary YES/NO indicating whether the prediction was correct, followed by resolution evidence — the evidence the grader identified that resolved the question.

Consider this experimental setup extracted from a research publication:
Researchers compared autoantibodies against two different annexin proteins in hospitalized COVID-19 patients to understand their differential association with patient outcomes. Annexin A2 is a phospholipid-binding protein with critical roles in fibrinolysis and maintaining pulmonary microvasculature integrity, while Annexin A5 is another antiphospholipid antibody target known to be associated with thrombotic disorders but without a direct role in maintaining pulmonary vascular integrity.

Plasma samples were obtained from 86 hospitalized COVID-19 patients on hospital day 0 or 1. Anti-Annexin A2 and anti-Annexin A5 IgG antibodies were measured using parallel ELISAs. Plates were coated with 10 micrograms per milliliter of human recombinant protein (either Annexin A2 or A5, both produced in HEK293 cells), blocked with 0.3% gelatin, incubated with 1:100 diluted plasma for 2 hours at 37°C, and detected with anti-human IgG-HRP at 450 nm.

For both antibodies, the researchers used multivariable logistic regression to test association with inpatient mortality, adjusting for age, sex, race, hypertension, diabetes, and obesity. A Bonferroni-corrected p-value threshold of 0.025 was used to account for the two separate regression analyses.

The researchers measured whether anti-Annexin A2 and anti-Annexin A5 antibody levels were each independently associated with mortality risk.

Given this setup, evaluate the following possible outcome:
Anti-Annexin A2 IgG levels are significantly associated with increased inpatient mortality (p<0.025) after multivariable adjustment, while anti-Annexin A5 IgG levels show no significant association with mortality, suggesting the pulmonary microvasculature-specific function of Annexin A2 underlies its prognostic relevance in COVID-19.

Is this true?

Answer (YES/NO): YES